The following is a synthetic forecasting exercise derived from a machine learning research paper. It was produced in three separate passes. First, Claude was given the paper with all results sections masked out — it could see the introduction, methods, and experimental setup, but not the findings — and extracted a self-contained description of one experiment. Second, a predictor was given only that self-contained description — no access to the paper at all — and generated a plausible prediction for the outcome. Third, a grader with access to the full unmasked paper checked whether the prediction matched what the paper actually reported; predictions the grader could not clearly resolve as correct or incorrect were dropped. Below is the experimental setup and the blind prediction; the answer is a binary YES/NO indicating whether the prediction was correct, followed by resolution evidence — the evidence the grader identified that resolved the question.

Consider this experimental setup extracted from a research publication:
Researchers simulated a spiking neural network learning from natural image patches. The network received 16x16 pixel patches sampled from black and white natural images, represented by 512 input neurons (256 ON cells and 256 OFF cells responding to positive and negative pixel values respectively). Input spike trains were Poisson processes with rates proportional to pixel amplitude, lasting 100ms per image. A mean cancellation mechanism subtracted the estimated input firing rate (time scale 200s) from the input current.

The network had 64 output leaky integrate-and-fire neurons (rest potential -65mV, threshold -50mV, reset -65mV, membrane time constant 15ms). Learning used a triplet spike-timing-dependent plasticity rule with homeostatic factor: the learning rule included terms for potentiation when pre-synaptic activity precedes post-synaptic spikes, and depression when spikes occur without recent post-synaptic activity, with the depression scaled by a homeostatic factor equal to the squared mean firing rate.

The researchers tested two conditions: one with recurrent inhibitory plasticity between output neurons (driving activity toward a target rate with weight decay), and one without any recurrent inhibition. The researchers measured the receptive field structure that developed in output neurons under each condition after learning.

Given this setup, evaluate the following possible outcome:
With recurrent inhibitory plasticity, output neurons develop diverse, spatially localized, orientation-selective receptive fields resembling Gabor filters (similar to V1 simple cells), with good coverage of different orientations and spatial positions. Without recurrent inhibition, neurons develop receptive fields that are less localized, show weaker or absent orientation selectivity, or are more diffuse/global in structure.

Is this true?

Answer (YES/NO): NO